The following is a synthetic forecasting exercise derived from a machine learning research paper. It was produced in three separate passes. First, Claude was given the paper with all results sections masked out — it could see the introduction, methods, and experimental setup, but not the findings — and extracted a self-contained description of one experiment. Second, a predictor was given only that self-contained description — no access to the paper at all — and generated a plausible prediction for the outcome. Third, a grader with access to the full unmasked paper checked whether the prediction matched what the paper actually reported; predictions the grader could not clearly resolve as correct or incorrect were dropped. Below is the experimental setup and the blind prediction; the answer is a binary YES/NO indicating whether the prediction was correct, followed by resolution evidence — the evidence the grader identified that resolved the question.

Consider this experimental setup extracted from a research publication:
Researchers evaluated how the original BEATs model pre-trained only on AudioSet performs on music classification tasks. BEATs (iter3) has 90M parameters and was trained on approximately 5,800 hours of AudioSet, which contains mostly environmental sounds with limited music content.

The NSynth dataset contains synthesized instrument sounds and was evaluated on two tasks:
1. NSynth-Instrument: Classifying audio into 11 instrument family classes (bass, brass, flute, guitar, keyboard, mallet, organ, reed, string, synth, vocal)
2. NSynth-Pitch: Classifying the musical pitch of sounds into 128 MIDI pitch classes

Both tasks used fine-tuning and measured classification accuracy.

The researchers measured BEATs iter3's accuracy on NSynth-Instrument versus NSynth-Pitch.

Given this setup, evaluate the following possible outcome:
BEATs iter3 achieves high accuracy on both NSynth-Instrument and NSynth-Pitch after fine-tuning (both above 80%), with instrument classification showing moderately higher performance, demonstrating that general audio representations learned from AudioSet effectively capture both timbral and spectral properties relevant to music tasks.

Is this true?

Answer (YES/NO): NO